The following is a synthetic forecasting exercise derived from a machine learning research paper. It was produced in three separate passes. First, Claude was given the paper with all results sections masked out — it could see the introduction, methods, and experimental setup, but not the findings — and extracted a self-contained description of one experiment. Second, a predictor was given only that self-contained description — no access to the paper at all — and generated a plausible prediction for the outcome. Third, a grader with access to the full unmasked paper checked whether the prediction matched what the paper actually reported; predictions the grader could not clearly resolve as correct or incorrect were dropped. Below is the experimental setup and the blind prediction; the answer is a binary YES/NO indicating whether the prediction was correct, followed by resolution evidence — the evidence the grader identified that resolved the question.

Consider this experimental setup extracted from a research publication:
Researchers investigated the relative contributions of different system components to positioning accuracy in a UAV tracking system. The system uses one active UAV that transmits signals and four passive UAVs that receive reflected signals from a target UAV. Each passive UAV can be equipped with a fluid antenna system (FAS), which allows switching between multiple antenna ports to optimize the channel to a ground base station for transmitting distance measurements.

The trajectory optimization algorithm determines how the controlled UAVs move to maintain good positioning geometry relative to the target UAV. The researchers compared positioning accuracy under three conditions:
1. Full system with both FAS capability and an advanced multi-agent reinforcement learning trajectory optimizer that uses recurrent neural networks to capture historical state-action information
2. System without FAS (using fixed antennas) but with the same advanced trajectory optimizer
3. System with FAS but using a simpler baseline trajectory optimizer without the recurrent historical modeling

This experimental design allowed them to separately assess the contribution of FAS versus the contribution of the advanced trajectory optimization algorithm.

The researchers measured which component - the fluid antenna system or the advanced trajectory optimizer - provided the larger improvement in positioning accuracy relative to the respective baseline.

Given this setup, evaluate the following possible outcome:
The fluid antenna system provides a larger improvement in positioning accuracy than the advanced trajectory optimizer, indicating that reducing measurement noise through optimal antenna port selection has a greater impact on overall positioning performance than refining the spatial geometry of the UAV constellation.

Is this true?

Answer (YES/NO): YES